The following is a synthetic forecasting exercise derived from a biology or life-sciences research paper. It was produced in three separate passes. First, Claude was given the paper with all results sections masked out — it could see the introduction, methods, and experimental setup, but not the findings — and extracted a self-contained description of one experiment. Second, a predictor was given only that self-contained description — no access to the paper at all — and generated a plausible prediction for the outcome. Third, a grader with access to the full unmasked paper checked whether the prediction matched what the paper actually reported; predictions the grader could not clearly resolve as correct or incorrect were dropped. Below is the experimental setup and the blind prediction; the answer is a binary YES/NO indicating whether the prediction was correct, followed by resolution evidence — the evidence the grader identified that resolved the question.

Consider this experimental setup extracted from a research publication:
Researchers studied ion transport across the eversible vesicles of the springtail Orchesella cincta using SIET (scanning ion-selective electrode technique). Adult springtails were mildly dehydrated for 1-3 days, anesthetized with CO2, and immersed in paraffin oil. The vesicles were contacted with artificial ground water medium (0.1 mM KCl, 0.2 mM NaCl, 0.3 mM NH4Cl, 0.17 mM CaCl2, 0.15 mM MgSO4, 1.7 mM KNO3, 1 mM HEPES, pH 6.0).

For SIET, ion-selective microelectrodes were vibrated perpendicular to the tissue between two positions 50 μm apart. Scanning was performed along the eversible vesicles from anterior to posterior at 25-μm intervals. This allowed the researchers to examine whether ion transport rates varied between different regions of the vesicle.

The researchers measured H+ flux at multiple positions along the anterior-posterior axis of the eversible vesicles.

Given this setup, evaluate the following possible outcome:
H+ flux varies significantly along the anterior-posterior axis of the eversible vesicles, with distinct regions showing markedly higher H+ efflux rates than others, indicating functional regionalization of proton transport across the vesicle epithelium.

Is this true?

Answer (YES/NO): NO